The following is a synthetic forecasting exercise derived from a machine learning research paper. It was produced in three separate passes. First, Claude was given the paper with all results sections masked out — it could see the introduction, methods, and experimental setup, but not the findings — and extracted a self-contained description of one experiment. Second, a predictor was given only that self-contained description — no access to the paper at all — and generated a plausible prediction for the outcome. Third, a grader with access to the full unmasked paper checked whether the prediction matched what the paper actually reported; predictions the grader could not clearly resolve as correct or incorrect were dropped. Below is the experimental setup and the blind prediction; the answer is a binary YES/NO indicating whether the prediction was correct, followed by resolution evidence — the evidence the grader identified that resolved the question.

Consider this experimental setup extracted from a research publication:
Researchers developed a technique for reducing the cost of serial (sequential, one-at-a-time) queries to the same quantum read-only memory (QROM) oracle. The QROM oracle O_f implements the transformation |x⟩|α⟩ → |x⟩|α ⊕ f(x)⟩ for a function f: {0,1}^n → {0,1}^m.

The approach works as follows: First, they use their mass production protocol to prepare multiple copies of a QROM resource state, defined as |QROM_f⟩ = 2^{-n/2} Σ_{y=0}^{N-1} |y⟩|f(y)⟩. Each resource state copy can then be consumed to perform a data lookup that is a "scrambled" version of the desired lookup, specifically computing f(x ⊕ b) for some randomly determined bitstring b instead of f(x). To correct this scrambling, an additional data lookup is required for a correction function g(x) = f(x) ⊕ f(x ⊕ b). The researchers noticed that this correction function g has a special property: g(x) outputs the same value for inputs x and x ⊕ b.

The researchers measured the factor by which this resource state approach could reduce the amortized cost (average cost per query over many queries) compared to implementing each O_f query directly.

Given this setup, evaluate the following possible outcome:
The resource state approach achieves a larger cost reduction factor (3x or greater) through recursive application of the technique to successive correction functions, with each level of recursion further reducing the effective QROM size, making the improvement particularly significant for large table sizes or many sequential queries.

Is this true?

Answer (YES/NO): NO